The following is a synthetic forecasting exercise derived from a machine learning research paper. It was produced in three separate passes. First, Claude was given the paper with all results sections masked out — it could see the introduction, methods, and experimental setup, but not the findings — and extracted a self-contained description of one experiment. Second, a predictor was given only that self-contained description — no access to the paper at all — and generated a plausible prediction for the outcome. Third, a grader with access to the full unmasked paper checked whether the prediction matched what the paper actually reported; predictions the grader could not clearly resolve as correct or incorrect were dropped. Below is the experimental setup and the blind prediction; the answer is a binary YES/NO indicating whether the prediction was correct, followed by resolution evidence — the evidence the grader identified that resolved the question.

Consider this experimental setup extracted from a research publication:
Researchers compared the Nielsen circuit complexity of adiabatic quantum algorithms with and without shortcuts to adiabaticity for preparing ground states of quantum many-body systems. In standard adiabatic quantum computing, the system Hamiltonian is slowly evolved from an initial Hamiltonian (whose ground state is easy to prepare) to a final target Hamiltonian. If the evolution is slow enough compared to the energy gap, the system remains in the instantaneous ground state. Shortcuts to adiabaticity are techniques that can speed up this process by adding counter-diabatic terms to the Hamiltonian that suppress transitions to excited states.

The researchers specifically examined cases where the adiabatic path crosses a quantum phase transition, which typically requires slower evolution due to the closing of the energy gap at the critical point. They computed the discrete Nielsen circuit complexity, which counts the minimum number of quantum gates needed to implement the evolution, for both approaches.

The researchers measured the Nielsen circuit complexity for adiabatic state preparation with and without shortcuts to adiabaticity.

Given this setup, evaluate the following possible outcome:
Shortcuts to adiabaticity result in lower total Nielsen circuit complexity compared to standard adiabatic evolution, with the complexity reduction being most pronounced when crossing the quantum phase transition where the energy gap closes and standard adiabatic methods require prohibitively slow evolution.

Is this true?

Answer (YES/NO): NO